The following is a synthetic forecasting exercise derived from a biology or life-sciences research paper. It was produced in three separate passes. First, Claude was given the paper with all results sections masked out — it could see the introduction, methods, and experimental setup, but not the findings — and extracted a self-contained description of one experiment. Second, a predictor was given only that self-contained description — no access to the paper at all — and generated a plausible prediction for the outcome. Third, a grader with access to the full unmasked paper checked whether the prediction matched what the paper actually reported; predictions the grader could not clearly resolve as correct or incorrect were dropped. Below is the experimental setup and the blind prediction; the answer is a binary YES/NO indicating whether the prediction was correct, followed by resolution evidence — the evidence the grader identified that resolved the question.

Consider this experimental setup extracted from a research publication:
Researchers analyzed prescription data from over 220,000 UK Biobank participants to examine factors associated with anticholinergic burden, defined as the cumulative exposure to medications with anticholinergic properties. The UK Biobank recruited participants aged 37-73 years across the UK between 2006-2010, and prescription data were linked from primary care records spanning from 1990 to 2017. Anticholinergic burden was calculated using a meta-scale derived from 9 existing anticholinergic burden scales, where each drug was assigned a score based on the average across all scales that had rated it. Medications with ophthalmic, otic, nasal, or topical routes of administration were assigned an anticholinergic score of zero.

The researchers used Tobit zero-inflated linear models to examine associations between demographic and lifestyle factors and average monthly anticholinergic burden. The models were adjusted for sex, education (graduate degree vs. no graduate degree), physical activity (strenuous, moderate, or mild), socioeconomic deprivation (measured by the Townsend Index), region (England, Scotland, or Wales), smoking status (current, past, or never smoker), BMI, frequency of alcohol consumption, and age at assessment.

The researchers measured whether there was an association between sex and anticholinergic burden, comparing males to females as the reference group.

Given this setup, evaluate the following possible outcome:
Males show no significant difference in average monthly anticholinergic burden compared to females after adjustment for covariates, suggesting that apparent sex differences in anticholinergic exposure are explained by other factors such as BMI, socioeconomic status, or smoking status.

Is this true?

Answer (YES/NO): NO